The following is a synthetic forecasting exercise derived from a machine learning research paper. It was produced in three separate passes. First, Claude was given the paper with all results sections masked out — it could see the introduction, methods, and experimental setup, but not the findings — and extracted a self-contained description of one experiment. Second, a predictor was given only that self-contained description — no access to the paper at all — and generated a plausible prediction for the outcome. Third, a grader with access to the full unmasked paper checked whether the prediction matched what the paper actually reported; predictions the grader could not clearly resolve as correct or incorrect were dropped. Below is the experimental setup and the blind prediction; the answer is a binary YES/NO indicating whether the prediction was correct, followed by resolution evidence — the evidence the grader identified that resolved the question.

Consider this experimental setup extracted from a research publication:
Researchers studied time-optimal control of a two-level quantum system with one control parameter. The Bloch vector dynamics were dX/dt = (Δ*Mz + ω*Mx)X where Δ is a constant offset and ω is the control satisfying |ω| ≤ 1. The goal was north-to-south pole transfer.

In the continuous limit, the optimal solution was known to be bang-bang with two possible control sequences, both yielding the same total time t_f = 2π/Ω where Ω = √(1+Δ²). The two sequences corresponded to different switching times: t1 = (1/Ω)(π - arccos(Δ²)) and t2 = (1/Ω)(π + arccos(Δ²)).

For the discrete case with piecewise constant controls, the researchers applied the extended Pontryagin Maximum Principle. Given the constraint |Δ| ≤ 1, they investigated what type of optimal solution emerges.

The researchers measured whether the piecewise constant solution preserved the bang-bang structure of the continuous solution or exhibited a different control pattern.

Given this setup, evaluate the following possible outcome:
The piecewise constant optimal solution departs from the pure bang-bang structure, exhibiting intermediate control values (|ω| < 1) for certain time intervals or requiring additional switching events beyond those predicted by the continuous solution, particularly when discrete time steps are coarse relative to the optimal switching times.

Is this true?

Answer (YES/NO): YES